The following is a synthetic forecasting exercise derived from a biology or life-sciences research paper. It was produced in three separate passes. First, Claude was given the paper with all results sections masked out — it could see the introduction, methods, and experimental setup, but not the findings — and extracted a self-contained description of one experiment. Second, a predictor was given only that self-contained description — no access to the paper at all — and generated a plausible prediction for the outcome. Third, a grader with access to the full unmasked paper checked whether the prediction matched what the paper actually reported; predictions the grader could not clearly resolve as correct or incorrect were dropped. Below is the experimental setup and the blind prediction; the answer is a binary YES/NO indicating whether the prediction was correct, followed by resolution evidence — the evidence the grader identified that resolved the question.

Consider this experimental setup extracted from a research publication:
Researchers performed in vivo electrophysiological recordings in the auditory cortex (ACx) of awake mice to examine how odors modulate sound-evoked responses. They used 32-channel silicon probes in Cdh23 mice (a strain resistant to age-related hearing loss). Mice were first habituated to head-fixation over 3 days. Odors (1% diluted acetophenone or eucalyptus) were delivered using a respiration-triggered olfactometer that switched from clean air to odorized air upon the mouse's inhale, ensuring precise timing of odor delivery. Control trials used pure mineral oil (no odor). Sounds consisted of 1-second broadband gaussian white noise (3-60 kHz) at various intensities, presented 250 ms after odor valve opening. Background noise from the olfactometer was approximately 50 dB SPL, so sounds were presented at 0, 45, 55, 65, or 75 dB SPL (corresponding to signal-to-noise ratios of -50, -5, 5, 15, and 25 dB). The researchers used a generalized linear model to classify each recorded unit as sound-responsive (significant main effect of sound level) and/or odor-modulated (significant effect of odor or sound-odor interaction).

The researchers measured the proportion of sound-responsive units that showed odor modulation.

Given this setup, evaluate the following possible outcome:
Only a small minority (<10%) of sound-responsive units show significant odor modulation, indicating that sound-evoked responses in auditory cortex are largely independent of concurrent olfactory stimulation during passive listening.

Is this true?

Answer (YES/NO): NO